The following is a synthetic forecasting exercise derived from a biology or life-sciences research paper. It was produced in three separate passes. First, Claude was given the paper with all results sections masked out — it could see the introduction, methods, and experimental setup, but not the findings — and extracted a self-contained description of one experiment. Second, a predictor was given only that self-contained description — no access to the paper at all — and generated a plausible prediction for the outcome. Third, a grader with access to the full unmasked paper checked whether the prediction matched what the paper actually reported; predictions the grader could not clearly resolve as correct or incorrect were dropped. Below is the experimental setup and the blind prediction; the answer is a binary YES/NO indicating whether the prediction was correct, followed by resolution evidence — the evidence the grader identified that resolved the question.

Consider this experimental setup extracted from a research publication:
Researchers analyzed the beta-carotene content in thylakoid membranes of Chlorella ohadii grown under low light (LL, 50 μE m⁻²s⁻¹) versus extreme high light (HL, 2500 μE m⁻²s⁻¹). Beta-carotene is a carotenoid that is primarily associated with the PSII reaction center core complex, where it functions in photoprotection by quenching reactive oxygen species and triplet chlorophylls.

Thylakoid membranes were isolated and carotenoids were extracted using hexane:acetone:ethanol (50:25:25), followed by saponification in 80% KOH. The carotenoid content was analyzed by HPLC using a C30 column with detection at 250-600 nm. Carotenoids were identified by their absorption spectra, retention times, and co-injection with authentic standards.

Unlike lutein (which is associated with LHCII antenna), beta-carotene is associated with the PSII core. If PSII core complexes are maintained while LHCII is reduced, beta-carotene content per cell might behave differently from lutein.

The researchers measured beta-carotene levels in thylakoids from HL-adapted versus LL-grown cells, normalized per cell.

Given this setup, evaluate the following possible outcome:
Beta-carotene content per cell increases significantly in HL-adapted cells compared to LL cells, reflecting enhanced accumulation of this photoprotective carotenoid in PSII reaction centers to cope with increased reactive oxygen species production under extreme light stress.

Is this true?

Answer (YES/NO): YES